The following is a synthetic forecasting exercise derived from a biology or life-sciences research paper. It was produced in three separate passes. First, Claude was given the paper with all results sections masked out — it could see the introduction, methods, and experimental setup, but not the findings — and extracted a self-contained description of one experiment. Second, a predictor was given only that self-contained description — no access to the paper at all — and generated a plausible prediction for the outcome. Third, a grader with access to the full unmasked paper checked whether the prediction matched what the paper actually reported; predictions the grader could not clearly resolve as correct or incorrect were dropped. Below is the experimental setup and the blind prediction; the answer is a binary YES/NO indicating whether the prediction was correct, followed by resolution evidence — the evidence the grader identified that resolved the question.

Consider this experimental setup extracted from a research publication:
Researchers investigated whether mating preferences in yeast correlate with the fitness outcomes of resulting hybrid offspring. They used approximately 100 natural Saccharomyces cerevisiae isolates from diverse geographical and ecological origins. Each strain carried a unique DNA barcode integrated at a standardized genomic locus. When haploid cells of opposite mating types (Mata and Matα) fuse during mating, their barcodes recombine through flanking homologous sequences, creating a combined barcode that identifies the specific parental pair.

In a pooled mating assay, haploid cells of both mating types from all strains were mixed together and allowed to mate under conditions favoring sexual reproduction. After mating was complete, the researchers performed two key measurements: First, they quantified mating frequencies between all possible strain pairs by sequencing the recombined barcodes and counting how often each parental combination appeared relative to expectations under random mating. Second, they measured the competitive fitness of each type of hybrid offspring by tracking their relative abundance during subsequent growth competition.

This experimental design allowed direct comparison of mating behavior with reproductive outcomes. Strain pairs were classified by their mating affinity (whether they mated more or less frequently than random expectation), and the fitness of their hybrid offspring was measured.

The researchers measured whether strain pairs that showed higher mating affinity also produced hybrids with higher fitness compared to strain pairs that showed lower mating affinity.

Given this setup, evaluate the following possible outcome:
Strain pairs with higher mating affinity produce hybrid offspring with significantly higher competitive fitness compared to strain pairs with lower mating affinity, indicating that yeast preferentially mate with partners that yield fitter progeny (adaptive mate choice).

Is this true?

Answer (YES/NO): NO